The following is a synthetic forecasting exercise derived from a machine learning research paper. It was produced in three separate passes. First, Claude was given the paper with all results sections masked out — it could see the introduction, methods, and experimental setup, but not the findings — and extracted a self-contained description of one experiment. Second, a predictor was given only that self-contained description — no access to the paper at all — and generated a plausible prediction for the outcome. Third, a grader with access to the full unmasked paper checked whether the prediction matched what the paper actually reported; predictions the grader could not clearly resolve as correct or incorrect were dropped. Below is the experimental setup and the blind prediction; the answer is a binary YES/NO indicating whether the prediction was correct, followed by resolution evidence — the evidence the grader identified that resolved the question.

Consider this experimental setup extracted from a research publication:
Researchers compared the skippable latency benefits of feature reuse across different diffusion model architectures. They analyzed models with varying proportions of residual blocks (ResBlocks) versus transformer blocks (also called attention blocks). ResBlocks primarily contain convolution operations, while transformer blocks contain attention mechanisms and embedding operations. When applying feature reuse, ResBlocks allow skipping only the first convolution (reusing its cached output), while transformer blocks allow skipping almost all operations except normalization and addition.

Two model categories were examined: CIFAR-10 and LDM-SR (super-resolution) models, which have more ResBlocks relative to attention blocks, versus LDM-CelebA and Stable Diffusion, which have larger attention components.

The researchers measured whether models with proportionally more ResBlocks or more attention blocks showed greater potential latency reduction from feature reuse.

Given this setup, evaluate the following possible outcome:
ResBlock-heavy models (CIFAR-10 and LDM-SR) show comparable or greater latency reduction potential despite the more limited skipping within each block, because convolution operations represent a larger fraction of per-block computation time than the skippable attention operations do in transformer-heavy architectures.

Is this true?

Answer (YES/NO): NO